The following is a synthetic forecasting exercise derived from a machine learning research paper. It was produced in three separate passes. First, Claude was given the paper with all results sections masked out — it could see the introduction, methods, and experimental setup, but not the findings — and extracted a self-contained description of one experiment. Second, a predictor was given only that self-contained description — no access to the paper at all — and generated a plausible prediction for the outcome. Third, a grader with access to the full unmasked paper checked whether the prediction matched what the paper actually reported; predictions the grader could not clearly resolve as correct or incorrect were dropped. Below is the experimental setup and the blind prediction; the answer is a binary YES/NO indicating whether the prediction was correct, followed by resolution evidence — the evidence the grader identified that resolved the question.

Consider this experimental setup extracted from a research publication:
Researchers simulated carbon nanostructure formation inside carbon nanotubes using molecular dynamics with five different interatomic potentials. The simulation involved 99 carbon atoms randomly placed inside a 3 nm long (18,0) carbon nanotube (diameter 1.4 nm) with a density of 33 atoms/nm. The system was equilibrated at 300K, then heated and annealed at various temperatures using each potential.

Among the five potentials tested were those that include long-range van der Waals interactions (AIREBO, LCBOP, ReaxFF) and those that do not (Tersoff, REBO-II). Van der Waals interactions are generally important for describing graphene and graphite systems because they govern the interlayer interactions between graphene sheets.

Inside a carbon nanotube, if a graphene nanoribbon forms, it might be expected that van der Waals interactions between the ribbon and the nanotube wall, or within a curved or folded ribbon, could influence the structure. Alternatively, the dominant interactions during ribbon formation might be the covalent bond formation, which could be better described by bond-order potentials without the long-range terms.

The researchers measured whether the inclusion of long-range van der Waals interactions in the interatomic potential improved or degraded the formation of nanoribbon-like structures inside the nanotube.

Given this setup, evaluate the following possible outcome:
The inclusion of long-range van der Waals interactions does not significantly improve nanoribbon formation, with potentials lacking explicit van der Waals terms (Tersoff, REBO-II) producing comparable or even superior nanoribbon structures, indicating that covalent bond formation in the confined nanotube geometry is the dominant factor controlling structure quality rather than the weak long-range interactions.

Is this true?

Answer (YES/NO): NO